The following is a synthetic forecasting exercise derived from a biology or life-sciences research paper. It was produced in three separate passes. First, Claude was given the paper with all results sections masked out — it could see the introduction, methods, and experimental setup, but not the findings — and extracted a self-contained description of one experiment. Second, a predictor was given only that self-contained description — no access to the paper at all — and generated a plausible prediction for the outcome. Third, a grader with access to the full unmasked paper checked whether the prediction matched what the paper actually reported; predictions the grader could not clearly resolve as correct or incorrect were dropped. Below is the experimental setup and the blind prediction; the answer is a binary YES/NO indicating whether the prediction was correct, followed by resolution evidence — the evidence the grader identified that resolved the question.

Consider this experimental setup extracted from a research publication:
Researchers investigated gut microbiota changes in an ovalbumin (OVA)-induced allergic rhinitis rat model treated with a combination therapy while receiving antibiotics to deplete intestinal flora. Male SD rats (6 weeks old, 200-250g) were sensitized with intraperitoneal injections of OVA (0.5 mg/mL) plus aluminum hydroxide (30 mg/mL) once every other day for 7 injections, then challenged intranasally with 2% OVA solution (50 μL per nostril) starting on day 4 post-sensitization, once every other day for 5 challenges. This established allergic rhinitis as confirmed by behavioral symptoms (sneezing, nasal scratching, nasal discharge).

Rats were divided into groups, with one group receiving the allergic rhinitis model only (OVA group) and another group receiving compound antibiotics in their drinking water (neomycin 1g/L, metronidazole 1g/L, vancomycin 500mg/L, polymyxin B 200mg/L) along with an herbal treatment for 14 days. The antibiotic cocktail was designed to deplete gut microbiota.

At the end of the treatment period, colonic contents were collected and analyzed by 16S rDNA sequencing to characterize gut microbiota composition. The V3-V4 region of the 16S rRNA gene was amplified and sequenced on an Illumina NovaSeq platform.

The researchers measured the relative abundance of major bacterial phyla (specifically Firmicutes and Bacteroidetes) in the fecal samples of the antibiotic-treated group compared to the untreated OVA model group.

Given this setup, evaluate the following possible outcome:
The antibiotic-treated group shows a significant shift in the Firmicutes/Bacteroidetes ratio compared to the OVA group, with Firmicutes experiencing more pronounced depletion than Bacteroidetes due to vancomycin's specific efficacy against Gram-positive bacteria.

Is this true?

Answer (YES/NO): NO